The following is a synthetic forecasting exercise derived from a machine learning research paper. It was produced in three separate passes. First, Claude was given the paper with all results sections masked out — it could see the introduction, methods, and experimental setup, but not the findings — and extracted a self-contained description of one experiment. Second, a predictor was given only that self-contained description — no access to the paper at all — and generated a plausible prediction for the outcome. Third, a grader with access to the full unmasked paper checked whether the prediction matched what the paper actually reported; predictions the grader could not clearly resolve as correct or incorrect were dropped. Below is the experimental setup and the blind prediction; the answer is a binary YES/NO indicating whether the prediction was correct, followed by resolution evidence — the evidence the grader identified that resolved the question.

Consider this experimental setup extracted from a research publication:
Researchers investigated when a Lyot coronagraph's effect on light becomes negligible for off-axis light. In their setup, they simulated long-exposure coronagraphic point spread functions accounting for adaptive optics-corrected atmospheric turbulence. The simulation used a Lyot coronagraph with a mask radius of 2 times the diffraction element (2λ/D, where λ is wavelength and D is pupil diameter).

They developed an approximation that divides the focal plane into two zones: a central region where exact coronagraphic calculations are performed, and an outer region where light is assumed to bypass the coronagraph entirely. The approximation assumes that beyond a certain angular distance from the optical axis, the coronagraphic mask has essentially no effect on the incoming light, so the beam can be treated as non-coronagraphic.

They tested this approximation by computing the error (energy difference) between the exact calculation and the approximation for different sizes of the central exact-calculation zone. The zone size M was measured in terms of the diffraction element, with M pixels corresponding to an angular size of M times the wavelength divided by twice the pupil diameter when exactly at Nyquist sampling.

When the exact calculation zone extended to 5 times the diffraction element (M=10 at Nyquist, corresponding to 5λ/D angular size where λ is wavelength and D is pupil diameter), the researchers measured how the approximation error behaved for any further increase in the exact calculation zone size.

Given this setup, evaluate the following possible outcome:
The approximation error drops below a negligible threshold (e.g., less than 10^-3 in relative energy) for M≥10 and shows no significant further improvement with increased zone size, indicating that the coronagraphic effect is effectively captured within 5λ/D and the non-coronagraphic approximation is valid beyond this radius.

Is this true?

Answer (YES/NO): YES